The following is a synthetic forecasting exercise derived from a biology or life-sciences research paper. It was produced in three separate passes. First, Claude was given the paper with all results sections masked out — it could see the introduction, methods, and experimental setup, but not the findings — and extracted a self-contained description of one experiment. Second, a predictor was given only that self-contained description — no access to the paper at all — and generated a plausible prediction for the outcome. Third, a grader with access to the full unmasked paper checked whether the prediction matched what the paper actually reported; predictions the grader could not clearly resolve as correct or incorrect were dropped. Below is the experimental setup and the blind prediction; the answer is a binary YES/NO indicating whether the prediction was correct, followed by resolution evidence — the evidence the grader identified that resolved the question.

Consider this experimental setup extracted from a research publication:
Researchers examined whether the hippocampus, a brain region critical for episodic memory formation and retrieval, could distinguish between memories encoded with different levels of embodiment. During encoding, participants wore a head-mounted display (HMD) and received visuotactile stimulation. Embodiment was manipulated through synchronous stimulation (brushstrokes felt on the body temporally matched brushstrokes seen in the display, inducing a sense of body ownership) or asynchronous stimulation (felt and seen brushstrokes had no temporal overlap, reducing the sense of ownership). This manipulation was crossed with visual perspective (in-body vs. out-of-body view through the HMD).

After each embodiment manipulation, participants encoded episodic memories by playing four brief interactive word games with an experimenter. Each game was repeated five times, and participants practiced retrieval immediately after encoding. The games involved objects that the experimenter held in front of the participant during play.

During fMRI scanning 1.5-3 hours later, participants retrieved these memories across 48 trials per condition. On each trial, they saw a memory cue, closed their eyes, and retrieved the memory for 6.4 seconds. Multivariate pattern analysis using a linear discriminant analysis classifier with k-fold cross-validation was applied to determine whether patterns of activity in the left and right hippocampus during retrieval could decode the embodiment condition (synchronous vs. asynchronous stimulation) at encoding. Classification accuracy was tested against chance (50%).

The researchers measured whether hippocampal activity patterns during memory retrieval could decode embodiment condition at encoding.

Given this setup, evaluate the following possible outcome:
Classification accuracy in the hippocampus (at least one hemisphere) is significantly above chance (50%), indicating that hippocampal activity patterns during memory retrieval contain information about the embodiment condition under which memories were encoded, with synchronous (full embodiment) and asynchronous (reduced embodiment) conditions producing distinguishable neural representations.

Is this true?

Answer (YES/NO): NO